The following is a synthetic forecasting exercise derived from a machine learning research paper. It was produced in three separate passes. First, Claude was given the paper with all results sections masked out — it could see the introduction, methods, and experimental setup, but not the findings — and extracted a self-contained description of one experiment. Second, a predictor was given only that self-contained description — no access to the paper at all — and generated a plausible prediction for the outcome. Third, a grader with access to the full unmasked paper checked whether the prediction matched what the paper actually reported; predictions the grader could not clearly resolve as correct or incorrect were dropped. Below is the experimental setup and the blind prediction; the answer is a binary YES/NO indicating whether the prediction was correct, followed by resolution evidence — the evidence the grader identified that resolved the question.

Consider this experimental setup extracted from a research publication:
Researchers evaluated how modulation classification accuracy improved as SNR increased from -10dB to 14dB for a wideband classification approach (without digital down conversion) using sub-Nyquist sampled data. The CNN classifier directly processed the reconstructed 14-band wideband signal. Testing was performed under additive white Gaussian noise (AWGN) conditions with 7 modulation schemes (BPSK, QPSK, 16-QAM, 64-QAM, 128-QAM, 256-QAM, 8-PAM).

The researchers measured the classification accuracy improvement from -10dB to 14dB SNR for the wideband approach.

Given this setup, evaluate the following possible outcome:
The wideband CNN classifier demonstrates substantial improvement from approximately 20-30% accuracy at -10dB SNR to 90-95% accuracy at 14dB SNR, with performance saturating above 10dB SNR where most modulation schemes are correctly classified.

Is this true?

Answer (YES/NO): NO